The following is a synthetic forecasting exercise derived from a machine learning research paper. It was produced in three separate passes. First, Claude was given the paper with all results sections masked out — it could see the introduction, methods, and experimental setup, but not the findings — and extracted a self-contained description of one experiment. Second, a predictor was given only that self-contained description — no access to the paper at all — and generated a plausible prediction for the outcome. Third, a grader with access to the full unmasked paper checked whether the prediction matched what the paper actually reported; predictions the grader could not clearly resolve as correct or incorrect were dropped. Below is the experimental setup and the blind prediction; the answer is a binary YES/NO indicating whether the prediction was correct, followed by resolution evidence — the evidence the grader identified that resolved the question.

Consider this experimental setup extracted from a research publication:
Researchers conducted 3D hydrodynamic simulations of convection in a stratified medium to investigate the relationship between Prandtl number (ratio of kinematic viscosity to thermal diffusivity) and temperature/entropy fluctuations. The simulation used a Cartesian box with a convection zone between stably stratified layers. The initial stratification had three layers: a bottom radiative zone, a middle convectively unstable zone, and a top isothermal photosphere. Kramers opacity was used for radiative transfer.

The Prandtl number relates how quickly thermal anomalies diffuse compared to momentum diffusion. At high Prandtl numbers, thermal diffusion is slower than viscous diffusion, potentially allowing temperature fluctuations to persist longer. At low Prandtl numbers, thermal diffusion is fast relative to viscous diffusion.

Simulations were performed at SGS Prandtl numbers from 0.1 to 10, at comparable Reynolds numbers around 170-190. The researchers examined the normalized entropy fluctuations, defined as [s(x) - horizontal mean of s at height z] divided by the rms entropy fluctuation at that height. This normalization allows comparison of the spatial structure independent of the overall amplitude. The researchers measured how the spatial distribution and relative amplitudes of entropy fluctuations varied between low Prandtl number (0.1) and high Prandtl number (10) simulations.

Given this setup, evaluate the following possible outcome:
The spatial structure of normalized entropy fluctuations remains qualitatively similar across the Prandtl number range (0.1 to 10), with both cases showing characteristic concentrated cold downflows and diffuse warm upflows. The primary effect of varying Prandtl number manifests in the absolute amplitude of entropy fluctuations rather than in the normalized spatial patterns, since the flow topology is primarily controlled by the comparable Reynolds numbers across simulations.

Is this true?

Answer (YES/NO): NO